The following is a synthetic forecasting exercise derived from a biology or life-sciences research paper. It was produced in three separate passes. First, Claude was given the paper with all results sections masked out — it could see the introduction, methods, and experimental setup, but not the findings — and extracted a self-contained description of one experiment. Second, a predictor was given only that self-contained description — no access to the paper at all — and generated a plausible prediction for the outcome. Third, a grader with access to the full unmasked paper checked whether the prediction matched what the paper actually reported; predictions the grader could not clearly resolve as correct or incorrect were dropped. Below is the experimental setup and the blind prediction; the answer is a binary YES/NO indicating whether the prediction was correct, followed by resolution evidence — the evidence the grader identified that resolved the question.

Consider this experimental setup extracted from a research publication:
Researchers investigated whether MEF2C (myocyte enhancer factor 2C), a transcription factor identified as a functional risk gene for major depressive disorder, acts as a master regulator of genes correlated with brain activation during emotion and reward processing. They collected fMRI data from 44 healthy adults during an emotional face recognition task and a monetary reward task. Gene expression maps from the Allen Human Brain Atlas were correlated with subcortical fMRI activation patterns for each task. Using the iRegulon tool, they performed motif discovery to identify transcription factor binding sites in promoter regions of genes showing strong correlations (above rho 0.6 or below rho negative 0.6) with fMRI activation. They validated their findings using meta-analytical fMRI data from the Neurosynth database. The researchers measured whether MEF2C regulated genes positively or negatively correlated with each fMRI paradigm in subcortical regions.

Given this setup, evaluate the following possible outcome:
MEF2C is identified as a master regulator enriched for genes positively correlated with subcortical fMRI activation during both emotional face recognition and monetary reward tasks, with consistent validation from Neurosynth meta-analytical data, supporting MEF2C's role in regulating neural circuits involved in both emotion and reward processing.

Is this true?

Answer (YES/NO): NO